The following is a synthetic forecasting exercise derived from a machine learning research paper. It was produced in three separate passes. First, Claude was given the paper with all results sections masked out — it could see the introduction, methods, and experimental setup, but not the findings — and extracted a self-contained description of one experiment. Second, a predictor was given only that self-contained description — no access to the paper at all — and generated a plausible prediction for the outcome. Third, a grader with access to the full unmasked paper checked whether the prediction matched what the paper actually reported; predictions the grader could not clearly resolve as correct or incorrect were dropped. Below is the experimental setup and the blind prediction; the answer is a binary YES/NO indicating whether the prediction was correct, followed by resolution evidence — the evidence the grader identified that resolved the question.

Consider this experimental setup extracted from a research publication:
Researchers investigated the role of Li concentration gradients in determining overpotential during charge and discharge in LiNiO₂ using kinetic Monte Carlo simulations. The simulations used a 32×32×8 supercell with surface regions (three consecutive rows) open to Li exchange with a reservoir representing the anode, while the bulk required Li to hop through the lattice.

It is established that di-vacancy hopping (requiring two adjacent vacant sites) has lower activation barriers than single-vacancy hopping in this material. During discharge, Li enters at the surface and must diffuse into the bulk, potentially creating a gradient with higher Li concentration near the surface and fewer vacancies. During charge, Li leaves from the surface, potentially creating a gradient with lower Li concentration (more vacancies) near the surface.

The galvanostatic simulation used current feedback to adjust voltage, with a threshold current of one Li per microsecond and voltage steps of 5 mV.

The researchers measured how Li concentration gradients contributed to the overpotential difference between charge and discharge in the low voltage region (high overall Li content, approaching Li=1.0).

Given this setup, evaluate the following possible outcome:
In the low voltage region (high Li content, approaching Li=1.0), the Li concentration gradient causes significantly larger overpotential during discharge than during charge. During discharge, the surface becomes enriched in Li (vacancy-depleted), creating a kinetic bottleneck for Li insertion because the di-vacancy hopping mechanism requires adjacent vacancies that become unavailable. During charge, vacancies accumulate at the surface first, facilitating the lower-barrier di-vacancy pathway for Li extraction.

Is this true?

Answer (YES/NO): YES